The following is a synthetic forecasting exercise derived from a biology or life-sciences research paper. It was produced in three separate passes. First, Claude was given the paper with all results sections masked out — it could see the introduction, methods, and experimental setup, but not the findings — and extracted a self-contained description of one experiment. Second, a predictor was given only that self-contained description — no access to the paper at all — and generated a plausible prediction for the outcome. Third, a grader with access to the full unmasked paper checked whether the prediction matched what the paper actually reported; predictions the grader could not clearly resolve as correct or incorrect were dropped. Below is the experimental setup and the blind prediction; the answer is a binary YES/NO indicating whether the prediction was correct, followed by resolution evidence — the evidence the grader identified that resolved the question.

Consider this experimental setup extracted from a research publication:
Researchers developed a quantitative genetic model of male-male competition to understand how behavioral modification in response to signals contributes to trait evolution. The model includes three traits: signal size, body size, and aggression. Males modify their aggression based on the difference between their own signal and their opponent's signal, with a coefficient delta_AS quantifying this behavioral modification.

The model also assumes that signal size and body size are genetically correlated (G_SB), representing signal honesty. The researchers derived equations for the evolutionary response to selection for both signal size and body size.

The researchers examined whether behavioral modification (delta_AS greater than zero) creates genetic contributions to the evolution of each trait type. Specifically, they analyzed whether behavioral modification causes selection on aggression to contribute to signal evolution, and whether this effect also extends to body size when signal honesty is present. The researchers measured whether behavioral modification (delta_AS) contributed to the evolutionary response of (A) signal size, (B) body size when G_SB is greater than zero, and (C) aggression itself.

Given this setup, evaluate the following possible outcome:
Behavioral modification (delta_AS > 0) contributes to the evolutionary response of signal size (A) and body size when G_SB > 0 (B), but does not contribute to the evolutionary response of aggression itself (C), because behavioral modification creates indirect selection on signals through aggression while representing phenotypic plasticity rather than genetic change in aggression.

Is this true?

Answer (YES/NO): YES